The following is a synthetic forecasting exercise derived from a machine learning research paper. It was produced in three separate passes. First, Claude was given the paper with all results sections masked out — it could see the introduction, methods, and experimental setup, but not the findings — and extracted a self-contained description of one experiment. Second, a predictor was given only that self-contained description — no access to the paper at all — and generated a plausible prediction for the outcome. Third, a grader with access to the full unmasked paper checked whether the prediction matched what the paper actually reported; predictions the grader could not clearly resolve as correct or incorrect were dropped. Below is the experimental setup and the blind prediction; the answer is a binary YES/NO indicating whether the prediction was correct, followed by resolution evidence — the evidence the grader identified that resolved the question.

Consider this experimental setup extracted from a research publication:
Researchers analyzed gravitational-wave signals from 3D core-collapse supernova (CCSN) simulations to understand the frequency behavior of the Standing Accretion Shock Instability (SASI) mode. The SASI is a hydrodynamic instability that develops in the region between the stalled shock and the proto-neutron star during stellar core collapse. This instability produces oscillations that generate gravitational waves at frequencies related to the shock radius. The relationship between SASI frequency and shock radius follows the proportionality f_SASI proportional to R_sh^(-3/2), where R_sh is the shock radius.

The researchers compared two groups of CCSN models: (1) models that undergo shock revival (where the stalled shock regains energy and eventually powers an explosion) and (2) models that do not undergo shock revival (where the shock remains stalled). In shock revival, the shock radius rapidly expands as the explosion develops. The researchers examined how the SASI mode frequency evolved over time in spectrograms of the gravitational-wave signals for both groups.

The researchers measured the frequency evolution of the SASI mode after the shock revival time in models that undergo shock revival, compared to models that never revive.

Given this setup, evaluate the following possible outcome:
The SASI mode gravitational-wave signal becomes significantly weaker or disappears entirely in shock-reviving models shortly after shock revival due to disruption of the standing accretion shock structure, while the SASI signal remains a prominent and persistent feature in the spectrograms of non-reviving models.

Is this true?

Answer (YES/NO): YES